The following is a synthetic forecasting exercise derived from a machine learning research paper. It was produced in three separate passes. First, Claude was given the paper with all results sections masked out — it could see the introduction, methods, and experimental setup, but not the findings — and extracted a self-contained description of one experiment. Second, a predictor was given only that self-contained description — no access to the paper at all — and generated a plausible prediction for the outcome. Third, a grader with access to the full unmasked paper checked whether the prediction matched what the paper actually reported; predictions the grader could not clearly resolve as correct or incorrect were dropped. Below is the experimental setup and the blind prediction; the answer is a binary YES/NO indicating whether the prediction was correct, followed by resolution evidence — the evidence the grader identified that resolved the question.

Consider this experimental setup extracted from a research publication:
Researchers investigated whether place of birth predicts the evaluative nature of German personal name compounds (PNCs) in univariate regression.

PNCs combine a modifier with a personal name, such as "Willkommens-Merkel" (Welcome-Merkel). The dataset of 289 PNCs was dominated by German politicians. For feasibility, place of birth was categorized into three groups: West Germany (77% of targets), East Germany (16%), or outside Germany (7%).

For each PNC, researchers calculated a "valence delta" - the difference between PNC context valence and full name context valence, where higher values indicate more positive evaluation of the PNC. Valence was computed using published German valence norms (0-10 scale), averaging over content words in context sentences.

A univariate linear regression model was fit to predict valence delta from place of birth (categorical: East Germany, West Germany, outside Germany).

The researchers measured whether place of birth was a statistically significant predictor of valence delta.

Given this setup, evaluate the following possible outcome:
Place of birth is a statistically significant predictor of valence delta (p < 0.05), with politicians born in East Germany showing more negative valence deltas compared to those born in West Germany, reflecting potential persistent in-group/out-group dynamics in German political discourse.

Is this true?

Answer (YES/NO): NO